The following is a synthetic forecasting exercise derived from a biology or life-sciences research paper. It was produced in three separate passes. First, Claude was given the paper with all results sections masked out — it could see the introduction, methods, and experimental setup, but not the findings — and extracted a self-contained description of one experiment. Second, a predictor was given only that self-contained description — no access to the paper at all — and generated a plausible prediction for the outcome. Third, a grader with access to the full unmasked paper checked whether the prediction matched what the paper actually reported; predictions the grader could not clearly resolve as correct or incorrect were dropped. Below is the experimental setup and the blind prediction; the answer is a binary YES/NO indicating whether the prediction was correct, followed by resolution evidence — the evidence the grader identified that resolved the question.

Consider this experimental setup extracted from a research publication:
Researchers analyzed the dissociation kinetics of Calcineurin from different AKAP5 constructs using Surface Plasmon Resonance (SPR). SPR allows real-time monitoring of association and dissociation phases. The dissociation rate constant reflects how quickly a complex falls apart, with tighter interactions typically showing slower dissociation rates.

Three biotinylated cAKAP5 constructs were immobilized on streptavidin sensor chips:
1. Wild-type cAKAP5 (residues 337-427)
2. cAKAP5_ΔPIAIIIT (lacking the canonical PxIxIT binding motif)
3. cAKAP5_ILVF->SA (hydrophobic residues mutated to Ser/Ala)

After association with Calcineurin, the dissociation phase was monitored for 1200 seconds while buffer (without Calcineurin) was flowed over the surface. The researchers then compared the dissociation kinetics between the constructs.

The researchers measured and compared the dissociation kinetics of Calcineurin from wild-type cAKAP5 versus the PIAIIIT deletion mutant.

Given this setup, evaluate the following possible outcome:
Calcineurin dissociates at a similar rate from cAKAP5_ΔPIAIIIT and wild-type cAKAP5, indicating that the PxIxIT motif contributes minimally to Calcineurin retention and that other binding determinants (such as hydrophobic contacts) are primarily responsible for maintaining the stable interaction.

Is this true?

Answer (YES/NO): NO